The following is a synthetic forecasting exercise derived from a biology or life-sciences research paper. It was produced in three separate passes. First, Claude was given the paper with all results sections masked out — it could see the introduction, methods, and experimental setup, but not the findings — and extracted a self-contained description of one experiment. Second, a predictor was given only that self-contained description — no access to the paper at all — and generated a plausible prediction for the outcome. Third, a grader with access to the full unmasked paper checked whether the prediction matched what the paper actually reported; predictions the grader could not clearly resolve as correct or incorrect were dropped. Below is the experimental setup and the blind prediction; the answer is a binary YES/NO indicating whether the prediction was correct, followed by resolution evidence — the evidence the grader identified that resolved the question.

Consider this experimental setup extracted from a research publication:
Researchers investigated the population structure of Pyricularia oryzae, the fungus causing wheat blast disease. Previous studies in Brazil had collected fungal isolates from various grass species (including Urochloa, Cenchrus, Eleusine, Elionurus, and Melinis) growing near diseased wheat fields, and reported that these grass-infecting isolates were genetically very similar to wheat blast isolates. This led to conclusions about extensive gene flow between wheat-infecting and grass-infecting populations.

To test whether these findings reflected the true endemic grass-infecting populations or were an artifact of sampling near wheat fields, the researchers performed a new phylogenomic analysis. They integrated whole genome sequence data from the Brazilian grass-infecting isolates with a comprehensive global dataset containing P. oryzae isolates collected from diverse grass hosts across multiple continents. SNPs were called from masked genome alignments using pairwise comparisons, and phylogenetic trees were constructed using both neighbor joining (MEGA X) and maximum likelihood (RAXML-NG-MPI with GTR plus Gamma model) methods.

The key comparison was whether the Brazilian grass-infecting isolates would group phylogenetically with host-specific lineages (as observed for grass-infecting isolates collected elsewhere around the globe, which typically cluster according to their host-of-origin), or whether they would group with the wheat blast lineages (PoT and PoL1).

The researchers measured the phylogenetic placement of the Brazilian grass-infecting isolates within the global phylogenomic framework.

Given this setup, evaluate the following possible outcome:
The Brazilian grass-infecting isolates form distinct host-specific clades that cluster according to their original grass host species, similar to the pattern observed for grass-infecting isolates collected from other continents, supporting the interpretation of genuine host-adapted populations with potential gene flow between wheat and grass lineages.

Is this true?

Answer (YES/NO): NO